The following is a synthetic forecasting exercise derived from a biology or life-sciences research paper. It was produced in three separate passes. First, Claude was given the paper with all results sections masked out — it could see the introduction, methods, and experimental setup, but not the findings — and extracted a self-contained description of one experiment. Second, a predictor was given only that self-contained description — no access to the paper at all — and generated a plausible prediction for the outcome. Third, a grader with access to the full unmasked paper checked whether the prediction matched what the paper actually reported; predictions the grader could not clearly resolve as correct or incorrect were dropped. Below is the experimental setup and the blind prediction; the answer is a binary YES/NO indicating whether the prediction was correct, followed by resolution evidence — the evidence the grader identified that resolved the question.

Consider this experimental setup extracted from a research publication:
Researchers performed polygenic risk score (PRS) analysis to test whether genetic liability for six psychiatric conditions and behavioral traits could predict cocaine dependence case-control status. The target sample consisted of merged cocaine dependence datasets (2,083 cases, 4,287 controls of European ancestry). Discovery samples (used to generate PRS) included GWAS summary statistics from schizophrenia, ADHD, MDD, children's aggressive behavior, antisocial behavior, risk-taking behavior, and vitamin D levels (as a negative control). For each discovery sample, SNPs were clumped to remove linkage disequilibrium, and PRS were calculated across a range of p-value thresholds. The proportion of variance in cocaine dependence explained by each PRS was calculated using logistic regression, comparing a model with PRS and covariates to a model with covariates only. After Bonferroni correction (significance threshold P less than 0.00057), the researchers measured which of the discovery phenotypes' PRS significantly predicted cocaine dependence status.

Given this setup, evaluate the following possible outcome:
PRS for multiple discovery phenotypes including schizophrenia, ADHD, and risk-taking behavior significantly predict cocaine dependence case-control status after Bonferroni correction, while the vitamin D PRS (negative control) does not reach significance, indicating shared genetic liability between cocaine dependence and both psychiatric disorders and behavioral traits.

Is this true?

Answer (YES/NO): YES